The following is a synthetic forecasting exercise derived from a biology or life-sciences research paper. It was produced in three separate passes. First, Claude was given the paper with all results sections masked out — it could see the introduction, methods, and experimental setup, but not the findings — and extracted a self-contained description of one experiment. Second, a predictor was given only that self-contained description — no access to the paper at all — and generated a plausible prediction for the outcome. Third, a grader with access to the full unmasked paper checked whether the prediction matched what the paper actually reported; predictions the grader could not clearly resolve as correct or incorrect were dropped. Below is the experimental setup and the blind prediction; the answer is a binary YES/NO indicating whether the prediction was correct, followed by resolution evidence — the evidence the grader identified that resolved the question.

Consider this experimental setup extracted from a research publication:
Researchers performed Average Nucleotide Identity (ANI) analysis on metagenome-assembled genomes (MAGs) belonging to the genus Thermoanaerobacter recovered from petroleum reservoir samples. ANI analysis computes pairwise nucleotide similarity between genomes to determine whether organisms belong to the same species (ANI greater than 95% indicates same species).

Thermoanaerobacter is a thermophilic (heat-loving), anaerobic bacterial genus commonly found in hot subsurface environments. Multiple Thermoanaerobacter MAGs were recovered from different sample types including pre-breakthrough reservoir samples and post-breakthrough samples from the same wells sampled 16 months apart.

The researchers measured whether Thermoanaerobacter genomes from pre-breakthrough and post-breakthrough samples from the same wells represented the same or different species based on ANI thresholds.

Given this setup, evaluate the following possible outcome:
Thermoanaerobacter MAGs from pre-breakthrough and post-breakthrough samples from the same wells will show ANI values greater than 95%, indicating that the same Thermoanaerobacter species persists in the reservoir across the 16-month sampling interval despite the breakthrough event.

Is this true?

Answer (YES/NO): YES